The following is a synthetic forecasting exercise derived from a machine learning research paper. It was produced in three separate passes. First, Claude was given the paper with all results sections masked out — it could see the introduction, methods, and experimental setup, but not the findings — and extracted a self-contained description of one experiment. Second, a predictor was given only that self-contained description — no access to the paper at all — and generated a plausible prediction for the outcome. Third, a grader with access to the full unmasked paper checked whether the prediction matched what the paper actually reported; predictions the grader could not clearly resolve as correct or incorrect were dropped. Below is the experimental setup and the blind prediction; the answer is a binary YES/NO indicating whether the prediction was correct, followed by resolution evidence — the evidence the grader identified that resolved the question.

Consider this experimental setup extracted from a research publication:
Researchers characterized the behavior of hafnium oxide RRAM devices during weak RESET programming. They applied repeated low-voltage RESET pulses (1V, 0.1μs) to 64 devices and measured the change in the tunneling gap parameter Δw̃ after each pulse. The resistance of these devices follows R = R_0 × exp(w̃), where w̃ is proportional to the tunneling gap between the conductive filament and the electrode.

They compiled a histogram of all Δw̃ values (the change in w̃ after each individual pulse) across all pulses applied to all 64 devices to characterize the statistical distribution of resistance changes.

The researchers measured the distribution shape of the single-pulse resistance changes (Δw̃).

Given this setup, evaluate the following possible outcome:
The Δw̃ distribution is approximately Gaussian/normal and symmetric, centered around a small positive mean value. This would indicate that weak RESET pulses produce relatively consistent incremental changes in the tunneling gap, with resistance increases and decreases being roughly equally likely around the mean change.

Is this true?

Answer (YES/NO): NO